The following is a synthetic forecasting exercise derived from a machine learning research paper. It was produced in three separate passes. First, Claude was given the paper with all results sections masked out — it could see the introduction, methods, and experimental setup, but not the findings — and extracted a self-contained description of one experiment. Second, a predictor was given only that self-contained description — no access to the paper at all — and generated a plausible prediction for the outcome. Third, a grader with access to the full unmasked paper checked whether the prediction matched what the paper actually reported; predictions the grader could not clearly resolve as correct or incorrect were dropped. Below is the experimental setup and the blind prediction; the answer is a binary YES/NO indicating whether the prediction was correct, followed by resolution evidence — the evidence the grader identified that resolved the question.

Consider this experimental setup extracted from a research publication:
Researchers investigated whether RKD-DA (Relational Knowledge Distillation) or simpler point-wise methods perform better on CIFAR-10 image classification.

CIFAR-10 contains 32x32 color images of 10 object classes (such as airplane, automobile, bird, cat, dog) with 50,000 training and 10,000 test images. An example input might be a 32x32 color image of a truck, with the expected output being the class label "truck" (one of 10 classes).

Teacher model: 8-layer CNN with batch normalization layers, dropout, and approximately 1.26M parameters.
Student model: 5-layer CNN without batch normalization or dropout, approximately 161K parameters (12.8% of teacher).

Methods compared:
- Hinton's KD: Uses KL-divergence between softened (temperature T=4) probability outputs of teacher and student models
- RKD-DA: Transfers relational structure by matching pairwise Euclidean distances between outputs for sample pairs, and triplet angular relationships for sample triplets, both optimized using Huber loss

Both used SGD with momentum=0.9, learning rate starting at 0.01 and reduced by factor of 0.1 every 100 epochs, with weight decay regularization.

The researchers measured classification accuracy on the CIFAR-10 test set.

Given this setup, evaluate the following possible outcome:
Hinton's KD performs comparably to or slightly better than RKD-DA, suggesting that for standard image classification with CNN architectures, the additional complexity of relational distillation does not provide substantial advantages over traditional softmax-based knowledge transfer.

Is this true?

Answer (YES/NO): YES